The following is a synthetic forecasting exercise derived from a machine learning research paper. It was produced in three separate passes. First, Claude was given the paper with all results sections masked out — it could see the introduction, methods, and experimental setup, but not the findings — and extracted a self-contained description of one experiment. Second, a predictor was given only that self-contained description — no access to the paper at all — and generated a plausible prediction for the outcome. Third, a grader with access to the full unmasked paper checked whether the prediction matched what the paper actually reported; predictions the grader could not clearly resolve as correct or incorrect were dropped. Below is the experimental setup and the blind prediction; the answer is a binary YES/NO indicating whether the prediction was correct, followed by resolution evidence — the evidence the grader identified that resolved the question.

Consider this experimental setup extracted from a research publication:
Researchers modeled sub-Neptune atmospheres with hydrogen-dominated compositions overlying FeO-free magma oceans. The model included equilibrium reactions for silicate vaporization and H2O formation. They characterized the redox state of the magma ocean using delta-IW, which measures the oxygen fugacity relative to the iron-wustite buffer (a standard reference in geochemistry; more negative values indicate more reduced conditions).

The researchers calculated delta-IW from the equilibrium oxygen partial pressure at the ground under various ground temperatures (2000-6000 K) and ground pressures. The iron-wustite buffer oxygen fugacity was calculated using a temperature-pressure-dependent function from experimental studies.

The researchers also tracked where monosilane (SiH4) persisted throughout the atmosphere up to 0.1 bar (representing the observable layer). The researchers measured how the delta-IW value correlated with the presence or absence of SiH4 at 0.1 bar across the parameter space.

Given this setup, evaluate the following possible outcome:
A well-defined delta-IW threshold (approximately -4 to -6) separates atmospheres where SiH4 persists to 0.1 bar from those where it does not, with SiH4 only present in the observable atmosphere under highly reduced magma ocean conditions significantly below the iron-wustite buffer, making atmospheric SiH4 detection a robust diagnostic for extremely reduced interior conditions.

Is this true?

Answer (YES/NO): NO